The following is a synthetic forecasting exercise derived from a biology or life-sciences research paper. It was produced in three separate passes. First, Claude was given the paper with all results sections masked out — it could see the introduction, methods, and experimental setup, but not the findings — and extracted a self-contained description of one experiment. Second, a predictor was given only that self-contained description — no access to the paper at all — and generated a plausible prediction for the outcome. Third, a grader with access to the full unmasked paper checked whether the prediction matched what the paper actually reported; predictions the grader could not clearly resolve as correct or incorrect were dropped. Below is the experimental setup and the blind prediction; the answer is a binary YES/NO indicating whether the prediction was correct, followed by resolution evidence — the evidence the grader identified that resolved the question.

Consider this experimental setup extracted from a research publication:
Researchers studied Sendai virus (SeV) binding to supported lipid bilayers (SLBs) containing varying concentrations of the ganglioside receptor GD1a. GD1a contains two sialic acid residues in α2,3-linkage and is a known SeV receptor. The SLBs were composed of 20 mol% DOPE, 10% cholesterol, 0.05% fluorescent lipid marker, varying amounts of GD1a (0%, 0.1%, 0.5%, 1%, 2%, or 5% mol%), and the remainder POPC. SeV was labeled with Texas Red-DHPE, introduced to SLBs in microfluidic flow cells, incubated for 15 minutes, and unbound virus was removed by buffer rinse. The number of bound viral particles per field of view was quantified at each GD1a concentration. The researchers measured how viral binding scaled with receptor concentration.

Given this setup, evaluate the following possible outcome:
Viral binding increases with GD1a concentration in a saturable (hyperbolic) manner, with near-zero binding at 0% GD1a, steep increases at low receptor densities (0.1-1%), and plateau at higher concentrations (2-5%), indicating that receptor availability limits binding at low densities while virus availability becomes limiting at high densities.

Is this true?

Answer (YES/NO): NO